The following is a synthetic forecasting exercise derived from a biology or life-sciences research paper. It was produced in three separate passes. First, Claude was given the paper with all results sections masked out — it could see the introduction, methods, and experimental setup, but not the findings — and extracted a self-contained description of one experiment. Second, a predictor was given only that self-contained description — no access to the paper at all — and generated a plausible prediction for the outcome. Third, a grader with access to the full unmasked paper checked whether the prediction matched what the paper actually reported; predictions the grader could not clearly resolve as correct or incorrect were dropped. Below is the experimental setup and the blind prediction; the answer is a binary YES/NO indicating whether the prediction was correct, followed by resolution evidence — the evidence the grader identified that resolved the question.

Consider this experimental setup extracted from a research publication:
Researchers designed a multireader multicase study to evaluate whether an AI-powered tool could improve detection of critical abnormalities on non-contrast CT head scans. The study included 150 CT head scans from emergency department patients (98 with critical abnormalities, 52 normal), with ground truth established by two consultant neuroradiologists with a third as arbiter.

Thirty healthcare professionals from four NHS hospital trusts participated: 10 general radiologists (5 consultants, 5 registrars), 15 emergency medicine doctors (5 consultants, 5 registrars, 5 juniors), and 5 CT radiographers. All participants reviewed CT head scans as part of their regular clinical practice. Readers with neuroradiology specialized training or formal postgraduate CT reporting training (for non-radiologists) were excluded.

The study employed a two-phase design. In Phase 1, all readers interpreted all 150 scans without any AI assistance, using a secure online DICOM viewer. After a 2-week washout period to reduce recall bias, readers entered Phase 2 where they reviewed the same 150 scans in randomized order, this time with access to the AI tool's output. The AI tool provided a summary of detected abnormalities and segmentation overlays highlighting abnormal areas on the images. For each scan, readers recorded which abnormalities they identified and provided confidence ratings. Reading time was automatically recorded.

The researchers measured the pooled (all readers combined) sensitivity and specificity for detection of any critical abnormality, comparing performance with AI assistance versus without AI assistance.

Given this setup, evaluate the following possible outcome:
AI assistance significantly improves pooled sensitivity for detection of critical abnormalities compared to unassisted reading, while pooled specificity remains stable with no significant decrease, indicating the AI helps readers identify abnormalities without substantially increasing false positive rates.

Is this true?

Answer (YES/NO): NO